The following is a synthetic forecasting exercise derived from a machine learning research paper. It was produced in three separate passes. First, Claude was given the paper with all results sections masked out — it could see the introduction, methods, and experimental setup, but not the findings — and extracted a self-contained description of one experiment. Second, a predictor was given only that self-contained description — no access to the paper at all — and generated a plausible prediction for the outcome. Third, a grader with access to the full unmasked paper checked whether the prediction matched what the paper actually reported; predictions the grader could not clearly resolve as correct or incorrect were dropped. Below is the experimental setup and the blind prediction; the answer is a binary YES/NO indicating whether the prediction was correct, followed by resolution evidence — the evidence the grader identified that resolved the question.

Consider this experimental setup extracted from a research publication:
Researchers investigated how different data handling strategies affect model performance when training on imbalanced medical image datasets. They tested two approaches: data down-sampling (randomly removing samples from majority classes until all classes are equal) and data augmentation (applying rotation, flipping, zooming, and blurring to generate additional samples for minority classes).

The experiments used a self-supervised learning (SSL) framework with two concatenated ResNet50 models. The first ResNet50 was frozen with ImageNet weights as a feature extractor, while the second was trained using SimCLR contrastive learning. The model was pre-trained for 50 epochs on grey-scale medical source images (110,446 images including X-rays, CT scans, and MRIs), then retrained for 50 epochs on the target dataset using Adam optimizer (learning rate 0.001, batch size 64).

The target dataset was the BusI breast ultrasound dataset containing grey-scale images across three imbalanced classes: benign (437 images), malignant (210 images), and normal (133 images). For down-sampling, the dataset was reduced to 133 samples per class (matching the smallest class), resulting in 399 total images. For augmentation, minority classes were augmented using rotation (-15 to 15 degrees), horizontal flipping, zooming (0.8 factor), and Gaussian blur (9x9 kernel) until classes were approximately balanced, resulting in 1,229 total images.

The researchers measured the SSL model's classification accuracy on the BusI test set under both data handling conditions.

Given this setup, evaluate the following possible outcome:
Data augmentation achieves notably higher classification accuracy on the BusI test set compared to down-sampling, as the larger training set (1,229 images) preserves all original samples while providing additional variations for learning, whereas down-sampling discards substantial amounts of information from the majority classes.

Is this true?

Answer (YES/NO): YES